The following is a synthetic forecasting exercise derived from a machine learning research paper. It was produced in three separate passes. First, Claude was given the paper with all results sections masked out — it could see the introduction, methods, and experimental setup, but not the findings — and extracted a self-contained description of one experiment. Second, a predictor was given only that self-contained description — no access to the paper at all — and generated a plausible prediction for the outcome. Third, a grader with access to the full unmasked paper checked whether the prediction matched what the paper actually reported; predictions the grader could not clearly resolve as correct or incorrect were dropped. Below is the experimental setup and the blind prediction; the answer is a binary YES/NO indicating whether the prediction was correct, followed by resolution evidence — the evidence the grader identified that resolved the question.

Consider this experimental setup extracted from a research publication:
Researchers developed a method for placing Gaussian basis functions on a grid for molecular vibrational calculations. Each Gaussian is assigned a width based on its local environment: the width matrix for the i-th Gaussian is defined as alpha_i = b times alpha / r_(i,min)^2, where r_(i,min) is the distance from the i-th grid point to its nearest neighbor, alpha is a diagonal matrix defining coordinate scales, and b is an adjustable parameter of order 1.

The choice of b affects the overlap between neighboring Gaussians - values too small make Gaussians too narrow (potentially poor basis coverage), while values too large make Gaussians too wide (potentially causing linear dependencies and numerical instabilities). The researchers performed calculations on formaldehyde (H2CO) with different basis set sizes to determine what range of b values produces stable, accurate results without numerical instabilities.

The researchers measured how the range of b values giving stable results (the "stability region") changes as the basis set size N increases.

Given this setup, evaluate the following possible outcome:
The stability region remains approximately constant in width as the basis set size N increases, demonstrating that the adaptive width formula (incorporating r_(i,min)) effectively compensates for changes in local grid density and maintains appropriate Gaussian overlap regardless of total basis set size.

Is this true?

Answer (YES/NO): NO